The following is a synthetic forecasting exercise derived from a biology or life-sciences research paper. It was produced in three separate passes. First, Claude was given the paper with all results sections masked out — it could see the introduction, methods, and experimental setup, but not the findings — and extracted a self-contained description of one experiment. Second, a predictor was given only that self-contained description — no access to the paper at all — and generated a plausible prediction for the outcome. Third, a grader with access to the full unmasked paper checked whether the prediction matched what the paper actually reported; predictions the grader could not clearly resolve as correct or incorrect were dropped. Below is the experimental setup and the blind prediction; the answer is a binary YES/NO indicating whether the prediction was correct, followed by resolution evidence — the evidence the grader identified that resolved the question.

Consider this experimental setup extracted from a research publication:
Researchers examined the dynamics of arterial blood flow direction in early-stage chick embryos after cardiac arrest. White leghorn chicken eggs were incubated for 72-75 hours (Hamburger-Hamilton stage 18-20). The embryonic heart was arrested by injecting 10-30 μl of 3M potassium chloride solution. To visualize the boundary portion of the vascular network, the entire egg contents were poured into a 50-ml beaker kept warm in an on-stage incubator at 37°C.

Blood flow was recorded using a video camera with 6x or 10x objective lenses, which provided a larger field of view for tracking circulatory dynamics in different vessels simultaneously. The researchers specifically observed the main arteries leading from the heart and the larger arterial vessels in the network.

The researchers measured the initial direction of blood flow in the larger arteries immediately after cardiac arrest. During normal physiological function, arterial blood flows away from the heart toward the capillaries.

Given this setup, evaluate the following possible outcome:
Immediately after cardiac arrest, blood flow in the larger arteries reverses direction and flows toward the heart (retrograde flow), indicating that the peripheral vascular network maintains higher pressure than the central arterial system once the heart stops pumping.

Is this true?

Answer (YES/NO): YES